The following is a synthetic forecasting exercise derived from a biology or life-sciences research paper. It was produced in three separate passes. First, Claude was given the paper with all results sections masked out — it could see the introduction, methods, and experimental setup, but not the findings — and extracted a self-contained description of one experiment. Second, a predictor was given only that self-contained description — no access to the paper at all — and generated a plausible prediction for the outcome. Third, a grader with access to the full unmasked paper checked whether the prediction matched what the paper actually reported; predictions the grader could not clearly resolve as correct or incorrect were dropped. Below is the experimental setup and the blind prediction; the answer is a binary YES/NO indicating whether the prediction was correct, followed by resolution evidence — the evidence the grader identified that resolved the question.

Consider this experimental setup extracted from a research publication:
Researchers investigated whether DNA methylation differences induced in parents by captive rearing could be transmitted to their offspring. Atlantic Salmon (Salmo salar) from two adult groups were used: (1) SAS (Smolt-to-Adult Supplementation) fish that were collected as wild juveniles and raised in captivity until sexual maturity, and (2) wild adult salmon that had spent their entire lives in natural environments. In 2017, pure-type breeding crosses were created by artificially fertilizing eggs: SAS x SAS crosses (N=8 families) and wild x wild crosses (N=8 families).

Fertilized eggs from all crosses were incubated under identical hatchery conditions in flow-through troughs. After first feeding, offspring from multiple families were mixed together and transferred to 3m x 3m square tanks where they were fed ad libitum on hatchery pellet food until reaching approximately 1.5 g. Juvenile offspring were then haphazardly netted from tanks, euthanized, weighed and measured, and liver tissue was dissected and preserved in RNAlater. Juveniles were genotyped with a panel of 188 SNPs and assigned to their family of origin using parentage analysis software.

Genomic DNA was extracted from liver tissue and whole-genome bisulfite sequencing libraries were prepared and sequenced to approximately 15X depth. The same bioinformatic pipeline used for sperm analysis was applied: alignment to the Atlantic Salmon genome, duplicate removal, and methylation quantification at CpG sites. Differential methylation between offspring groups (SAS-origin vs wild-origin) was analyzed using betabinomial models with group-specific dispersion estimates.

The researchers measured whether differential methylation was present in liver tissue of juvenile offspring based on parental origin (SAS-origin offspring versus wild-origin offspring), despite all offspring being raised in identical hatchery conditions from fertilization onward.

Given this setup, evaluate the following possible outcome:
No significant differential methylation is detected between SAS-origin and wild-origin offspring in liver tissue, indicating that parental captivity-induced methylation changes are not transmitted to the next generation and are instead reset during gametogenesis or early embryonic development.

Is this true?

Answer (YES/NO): NO